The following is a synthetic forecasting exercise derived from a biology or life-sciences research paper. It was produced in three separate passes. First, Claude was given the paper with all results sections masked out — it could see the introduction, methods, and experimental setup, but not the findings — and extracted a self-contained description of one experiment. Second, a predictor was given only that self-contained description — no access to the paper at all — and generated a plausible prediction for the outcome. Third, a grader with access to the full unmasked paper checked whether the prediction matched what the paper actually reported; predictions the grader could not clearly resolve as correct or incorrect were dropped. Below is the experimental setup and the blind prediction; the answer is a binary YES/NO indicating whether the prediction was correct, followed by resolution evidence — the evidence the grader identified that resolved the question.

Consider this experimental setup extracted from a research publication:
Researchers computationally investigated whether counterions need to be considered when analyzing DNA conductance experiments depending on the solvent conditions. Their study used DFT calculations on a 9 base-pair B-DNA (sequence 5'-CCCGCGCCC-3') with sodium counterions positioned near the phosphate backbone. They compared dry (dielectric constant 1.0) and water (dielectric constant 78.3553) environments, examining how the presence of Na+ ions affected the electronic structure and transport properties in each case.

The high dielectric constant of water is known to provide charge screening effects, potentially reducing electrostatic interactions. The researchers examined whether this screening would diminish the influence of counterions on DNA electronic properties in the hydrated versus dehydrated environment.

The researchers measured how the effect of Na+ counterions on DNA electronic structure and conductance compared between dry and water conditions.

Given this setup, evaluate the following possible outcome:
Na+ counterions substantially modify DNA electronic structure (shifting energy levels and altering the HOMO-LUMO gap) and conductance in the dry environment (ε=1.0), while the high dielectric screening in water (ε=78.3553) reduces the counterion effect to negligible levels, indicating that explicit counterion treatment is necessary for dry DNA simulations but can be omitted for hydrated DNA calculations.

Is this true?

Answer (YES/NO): YES